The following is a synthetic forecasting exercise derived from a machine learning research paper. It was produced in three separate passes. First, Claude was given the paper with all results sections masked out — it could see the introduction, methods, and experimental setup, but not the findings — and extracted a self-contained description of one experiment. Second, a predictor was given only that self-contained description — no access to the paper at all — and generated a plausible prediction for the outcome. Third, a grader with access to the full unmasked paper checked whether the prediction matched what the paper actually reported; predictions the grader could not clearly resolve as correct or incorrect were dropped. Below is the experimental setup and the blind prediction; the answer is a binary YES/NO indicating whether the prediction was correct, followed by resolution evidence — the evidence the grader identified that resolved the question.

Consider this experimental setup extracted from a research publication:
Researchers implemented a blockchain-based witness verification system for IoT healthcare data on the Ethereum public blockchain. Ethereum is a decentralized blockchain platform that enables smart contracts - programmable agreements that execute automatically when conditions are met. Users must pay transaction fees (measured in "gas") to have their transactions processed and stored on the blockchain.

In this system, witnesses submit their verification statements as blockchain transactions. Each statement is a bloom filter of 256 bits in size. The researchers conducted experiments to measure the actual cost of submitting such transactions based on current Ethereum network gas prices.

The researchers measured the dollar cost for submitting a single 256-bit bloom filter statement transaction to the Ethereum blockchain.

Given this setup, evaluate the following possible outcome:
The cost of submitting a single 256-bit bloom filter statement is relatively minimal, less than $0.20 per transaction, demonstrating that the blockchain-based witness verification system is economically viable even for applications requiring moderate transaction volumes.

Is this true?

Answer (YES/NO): YES